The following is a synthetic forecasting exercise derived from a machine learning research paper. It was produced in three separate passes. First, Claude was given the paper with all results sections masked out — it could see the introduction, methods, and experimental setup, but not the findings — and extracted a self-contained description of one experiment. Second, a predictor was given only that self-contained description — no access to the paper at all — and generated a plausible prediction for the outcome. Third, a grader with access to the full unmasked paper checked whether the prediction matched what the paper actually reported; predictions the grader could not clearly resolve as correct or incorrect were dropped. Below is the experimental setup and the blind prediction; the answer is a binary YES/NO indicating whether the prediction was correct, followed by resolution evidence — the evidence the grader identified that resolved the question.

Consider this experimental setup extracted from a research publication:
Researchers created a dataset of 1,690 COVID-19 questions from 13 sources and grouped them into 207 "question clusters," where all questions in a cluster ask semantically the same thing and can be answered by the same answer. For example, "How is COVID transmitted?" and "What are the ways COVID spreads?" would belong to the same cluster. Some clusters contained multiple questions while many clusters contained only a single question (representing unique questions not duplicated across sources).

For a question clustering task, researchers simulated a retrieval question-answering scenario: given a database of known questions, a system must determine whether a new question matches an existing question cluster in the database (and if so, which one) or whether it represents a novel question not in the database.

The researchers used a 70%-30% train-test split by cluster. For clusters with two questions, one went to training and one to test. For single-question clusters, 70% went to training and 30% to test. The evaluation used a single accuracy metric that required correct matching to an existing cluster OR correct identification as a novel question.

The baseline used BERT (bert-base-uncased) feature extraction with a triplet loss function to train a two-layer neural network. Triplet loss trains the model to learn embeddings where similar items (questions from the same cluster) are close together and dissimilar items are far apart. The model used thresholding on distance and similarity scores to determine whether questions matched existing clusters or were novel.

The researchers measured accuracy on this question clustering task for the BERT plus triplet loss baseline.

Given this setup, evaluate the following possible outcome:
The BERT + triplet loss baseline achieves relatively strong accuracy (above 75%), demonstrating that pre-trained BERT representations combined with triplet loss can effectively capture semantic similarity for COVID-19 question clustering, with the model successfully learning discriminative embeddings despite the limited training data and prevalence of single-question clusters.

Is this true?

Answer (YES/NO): NO